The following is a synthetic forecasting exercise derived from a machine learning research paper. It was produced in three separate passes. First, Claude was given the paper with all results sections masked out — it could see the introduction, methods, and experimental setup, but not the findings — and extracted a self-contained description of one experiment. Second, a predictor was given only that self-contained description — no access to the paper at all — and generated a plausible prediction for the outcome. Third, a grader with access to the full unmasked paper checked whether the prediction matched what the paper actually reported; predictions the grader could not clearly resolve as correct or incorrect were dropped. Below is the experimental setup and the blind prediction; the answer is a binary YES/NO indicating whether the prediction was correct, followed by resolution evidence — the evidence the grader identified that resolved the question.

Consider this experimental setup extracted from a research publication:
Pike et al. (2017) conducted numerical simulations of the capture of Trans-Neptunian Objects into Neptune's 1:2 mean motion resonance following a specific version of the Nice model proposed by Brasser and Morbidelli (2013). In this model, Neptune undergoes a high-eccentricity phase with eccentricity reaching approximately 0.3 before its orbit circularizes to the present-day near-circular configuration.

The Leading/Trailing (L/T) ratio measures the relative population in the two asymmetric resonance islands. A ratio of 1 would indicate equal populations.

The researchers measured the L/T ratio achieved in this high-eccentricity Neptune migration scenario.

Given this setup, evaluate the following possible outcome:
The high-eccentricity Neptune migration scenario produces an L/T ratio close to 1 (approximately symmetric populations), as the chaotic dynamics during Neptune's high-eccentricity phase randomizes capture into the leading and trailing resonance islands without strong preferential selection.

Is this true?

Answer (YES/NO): NO